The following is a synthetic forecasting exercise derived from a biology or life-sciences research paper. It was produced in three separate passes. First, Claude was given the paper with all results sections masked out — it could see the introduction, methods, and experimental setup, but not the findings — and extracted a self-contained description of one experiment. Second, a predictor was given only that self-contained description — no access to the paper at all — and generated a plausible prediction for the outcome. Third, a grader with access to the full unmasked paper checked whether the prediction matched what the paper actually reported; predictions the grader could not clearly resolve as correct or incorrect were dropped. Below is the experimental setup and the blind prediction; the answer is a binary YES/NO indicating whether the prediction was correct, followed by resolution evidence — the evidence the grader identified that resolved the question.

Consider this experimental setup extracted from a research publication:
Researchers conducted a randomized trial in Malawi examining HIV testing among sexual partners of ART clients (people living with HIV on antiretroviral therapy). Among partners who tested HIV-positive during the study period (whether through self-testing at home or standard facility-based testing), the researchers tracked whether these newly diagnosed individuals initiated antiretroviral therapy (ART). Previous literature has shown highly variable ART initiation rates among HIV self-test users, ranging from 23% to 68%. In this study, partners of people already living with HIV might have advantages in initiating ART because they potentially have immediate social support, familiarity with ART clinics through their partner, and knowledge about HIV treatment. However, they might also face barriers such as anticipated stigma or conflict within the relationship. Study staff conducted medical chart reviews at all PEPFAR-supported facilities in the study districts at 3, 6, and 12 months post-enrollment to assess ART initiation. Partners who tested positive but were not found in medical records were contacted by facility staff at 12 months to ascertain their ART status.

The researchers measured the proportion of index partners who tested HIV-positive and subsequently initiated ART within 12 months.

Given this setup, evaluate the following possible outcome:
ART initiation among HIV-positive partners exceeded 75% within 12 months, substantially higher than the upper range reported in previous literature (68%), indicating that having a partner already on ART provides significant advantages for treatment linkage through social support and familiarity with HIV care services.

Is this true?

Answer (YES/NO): NO